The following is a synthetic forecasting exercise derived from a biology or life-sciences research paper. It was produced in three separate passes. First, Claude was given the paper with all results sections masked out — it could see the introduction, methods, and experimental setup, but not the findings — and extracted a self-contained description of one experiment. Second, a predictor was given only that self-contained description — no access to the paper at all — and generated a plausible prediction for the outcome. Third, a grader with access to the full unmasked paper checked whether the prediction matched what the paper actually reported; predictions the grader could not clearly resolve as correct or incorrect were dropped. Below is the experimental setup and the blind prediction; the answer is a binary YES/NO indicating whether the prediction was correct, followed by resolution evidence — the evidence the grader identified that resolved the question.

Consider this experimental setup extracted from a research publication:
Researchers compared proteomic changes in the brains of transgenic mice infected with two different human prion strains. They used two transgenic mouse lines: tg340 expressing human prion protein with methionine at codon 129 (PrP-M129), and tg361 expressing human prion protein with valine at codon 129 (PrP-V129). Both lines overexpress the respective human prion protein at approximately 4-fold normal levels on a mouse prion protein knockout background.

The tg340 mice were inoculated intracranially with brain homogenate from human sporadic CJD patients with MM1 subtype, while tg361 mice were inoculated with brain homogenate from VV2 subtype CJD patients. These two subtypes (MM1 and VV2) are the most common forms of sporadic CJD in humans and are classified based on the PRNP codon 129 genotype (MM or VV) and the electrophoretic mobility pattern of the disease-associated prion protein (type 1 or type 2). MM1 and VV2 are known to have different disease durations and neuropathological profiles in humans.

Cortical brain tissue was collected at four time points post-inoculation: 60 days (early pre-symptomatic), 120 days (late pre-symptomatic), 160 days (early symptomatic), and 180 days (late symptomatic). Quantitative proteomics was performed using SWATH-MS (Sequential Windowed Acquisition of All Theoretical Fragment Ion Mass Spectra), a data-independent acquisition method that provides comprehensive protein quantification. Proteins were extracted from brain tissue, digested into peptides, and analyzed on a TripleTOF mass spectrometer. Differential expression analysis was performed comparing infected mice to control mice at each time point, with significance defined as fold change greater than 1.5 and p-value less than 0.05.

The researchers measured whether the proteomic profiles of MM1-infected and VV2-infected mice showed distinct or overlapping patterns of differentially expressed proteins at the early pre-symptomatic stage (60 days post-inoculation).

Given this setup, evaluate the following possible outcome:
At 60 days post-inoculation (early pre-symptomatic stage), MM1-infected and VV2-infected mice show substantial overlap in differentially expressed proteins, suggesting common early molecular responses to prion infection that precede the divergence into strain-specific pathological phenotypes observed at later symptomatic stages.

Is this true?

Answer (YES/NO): NO